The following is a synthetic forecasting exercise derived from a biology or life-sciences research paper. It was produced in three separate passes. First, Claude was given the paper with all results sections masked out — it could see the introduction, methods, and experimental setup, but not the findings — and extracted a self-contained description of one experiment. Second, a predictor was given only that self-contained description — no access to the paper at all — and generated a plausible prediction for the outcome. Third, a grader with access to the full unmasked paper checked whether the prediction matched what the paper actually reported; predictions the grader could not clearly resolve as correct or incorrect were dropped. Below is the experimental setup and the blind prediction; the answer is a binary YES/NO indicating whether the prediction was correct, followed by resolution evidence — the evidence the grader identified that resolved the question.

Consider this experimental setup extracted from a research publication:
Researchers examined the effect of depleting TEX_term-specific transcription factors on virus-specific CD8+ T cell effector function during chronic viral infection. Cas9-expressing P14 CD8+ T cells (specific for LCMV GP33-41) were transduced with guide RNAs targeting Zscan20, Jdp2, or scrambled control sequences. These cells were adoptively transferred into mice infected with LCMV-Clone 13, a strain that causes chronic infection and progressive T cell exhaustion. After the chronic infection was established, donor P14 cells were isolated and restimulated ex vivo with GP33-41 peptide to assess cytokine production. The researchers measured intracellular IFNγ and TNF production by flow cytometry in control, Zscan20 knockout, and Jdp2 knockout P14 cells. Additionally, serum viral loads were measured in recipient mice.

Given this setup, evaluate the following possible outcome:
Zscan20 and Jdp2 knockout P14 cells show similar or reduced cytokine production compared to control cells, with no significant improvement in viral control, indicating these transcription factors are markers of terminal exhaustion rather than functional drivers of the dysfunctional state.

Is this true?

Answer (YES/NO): NO